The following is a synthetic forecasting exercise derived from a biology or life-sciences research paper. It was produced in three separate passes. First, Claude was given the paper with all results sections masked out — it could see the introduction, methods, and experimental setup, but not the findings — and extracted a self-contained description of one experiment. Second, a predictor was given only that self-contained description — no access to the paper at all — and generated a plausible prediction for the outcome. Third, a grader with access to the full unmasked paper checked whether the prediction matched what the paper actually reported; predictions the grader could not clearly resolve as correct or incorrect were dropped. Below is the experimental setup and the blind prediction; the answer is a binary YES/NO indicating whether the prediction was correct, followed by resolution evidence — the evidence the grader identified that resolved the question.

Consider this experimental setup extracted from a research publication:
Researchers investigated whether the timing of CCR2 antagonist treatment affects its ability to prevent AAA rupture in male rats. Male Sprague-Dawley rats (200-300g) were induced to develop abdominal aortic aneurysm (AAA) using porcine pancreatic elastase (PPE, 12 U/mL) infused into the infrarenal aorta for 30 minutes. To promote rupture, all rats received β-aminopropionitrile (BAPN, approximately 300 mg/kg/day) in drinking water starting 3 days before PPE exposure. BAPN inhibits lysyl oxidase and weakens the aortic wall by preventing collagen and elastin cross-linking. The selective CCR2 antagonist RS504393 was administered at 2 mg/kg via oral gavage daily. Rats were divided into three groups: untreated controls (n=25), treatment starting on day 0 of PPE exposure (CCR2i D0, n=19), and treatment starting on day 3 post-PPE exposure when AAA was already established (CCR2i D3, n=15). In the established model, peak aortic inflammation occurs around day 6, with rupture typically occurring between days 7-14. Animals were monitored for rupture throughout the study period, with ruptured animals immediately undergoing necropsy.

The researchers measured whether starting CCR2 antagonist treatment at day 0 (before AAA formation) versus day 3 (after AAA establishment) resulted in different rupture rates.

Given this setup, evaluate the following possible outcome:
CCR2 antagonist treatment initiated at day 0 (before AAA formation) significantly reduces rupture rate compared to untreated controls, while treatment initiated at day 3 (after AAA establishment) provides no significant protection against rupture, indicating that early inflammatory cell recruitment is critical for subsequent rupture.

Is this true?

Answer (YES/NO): NO